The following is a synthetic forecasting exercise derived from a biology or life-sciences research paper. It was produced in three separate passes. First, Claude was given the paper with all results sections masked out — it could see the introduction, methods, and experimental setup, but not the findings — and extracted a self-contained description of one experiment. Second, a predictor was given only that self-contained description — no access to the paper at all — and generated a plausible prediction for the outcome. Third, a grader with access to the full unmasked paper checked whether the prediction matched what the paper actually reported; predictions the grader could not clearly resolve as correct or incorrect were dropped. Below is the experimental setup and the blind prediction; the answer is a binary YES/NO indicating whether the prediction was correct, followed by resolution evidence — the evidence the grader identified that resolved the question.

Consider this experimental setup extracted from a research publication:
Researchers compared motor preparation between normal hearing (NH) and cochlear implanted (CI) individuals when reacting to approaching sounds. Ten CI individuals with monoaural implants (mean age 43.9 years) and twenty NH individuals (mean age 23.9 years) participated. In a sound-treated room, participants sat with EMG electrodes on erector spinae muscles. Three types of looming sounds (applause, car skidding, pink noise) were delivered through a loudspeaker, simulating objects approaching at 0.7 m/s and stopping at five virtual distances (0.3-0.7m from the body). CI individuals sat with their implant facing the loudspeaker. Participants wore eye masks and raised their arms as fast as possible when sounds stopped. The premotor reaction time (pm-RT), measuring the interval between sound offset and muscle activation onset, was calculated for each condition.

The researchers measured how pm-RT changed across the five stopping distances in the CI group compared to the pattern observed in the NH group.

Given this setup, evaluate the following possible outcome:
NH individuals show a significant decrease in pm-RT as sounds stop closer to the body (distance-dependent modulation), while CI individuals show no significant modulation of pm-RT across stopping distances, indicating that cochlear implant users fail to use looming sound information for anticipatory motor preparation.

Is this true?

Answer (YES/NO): YES